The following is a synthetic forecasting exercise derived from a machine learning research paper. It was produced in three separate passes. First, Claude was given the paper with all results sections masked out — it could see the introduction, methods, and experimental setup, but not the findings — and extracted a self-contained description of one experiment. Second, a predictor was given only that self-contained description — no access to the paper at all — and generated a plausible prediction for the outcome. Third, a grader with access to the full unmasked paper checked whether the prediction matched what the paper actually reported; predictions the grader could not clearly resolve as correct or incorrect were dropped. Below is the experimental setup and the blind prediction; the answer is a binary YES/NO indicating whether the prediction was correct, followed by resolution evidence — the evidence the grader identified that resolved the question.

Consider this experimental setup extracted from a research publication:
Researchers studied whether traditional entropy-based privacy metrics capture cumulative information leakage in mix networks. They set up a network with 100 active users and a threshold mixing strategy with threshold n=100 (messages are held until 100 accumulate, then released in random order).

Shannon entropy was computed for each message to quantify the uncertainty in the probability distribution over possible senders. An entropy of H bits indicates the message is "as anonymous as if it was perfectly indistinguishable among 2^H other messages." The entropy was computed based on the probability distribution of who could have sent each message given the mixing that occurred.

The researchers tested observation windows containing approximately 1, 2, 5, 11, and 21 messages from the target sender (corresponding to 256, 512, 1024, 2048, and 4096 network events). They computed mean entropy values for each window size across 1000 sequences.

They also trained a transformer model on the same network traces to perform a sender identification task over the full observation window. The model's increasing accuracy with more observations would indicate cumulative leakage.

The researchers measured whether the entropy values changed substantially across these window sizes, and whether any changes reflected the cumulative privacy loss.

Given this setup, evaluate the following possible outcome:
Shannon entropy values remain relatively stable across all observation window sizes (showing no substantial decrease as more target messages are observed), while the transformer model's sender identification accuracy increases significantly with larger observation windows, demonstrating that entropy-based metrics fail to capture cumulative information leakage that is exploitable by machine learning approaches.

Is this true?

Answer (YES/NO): YES